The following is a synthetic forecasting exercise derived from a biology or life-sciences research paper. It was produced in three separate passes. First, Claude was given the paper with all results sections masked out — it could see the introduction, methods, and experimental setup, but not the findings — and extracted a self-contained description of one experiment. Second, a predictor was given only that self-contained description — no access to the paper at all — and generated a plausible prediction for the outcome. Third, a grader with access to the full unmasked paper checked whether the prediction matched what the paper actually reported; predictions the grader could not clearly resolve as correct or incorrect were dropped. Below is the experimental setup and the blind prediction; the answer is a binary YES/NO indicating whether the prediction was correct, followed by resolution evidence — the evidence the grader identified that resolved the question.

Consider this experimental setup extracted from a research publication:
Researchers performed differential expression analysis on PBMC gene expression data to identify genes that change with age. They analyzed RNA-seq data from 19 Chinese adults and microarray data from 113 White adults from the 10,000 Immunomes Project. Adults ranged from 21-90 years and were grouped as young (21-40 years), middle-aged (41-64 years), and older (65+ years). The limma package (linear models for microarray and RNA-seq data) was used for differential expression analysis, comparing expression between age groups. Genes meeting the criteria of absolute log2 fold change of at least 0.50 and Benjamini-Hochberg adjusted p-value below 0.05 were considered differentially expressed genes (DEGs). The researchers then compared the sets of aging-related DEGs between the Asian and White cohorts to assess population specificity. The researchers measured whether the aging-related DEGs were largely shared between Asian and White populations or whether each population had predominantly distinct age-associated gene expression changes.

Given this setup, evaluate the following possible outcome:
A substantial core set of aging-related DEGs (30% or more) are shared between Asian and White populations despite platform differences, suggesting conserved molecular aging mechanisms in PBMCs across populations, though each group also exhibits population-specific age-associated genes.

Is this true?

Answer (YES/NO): NO